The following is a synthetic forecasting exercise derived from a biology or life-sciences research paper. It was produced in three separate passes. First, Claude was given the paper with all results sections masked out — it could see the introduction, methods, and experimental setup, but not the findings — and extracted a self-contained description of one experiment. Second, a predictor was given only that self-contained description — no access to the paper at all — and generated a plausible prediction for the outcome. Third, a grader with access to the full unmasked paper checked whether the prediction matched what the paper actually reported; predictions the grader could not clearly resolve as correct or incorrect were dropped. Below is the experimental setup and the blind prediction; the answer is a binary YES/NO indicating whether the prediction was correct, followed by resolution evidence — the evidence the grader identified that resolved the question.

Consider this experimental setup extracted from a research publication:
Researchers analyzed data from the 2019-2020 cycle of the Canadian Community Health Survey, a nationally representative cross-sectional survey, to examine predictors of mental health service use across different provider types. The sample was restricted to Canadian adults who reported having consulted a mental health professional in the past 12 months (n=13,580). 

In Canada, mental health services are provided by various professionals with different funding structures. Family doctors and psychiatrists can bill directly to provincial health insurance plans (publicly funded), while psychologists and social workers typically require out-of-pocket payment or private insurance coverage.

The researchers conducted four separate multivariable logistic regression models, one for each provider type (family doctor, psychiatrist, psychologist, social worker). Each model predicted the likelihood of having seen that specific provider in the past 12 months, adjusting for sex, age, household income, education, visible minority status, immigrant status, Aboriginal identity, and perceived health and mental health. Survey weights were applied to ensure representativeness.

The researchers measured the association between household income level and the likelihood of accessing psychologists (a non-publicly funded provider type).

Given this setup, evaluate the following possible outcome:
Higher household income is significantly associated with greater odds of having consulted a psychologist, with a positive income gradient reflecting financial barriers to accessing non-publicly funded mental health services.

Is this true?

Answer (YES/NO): NO